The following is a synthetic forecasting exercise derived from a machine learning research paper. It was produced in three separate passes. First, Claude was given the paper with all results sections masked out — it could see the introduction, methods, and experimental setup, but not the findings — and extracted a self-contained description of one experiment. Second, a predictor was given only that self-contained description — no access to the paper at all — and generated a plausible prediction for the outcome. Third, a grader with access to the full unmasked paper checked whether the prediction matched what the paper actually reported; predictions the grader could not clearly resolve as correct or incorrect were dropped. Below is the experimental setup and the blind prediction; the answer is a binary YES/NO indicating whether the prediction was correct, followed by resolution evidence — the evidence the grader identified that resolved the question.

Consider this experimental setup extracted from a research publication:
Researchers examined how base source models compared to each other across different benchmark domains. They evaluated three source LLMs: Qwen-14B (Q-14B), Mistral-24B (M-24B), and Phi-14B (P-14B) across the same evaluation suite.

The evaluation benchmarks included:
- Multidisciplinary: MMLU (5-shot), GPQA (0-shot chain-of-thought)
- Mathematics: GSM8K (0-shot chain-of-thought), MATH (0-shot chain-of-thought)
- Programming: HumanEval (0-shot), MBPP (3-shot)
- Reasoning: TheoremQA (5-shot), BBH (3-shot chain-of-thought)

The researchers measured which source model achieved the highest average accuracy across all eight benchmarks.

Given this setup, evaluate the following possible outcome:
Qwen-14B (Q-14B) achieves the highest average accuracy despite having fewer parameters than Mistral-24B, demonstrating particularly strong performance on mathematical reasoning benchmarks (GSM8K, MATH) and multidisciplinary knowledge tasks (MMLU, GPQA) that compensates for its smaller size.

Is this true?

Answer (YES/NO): NO